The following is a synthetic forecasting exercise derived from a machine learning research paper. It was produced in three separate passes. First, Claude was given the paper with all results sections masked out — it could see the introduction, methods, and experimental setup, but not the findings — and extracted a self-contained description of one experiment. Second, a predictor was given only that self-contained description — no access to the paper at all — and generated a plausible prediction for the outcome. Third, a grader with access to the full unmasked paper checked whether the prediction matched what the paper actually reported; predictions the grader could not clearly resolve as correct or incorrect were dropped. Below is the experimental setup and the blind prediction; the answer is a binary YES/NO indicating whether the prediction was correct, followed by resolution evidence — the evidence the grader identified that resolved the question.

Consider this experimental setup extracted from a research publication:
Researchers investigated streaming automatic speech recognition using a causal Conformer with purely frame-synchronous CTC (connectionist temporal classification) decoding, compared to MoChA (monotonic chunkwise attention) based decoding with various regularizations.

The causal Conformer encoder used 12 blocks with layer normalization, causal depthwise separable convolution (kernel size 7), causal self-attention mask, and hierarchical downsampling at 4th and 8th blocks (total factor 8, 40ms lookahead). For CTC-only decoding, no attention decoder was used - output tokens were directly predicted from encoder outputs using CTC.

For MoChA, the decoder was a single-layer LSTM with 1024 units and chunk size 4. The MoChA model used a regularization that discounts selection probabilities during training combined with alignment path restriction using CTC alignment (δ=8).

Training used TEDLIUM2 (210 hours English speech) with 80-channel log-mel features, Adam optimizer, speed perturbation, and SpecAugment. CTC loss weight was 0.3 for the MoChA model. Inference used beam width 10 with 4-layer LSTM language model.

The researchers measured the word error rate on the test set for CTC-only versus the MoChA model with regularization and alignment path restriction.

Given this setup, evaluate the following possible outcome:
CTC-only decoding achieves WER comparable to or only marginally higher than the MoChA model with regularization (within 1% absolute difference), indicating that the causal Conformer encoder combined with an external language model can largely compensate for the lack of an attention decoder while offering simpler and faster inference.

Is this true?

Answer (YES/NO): NO